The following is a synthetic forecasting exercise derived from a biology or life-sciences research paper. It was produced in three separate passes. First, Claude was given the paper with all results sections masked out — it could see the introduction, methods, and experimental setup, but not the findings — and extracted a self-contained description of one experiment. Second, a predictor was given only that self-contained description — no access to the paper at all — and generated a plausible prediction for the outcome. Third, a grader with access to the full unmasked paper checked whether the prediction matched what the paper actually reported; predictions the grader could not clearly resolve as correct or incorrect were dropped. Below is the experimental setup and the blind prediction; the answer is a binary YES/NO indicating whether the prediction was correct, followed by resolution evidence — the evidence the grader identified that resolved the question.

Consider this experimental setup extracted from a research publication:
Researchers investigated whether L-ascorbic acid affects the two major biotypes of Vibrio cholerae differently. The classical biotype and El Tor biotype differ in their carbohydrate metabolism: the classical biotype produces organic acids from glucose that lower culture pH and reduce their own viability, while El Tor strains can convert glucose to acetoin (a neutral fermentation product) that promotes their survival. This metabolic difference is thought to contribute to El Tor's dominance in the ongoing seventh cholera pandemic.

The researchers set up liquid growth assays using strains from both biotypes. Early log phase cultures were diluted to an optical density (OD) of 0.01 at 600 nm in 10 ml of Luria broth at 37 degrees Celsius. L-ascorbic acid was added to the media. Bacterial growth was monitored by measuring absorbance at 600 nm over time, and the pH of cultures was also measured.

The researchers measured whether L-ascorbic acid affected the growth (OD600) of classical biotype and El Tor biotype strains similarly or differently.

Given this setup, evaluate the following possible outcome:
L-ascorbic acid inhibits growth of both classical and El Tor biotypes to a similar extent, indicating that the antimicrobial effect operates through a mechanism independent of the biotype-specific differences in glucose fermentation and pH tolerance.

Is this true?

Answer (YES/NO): YES